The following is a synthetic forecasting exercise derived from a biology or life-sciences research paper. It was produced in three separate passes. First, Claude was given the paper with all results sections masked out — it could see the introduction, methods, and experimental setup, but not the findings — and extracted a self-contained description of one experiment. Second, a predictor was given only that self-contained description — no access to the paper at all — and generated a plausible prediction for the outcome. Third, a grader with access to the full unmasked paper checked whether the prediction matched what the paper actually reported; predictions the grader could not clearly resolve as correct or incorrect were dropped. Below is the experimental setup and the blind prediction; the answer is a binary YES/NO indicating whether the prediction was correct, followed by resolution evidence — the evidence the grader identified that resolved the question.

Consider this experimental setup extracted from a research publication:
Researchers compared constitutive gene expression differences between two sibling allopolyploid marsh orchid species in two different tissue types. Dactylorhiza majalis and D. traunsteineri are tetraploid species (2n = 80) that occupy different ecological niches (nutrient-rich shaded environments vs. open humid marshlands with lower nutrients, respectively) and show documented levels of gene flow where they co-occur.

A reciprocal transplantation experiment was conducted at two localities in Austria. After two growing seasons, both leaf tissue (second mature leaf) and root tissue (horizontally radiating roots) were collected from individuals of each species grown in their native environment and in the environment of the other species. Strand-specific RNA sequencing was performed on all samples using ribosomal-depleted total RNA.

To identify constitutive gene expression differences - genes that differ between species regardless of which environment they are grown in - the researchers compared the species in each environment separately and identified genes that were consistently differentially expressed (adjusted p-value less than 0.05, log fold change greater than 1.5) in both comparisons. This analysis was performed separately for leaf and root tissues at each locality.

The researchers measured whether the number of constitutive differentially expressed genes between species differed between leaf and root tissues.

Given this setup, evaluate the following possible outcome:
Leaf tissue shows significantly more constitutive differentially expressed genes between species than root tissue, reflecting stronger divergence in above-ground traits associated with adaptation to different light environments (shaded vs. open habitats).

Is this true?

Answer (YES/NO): NO